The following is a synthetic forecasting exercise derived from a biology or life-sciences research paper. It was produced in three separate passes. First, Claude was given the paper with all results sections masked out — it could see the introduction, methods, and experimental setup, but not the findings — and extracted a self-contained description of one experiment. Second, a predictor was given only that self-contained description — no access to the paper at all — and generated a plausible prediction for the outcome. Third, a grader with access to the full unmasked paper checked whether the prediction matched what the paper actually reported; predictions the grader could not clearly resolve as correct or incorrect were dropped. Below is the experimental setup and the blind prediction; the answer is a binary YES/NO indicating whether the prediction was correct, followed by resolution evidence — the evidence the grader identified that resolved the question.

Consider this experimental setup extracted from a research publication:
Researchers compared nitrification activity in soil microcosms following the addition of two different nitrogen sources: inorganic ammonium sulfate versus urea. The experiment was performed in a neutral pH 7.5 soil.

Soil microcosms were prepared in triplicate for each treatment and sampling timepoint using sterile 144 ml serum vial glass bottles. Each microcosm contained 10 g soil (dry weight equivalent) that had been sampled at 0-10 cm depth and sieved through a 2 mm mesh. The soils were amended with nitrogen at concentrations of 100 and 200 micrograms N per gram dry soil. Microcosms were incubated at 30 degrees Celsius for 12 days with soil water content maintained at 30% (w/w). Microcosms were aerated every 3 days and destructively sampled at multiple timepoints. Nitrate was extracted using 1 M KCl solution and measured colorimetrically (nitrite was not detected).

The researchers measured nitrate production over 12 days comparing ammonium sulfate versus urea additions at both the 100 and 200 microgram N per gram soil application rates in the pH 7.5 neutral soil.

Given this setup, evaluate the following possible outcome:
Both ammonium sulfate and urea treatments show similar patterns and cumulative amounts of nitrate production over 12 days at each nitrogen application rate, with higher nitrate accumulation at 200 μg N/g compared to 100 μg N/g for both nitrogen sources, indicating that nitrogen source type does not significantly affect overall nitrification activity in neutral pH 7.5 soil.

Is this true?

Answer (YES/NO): YES